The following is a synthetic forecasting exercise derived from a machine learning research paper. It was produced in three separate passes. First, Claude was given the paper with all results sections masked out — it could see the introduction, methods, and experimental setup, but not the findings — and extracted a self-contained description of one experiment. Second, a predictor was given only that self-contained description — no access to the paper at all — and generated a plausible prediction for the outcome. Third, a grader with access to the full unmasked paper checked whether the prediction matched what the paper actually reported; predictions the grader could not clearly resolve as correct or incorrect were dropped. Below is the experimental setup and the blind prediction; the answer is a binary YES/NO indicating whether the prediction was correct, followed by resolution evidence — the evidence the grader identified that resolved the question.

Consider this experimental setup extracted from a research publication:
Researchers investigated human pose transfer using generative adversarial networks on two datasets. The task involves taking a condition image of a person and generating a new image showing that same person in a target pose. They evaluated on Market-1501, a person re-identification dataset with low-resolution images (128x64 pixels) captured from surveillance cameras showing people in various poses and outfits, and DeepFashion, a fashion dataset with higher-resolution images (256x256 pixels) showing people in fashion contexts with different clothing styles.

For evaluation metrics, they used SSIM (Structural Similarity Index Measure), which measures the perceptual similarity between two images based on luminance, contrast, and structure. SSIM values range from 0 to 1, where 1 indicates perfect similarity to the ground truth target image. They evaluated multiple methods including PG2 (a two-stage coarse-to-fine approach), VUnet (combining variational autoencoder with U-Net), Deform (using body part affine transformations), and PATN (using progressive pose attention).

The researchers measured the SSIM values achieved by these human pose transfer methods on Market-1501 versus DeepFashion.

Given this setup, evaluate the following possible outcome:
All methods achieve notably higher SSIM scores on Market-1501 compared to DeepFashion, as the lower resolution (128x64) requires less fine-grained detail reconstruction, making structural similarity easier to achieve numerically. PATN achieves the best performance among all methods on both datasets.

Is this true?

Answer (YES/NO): NO